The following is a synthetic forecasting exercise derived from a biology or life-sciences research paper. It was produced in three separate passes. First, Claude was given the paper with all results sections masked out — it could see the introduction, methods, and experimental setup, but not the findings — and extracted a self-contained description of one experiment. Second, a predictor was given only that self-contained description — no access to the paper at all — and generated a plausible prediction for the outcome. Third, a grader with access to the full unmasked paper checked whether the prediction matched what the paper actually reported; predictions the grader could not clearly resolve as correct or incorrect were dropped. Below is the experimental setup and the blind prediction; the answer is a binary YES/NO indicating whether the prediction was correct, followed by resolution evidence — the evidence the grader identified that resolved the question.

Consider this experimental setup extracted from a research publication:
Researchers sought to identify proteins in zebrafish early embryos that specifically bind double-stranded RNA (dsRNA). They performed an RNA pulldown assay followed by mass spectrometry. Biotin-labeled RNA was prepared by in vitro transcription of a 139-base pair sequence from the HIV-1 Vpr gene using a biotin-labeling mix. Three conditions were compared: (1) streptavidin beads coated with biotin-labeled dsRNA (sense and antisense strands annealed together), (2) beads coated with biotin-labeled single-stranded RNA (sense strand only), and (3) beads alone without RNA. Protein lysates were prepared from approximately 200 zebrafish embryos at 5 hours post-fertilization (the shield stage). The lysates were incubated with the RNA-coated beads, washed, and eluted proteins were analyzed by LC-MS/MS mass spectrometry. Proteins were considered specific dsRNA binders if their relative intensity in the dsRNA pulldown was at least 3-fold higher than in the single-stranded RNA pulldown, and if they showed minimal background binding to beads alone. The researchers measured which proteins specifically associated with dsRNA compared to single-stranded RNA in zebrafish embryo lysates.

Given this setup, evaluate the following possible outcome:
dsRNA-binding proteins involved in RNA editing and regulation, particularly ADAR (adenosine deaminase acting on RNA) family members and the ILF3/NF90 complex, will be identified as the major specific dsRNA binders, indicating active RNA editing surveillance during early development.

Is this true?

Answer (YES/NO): NO